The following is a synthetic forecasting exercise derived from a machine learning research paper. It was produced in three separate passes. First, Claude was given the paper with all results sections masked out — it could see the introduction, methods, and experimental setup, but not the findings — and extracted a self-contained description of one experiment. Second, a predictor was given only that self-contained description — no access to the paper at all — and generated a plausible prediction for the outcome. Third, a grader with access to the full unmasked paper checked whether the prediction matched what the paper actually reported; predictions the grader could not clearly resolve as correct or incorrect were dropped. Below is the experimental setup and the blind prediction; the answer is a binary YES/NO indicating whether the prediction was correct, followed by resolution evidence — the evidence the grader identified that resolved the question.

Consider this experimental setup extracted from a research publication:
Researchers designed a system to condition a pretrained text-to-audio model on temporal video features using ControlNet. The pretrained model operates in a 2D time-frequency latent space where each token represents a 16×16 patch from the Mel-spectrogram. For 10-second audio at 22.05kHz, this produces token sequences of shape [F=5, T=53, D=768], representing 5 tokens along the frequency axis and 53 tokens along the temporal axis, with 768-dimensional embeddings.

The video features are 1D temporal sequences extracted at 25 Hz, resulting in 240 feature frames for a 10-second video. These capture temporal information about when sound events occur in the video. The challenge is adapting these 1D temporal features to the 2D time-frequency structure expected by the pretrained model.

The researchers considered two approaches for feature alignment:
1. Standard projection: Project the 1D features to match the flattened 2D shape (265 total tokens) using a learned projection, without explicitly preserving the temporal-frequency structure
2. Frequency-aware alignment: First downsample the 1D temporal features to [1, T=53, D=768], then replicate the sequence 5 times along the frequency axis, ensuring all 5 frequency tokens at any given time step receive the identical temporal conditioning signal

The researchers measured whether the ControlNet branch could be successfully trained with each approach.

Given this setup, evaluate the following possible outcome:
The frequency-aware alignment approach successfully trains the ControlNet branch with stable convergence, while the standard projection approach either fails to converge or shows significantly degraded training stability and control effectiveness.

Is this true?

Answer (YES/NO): YES